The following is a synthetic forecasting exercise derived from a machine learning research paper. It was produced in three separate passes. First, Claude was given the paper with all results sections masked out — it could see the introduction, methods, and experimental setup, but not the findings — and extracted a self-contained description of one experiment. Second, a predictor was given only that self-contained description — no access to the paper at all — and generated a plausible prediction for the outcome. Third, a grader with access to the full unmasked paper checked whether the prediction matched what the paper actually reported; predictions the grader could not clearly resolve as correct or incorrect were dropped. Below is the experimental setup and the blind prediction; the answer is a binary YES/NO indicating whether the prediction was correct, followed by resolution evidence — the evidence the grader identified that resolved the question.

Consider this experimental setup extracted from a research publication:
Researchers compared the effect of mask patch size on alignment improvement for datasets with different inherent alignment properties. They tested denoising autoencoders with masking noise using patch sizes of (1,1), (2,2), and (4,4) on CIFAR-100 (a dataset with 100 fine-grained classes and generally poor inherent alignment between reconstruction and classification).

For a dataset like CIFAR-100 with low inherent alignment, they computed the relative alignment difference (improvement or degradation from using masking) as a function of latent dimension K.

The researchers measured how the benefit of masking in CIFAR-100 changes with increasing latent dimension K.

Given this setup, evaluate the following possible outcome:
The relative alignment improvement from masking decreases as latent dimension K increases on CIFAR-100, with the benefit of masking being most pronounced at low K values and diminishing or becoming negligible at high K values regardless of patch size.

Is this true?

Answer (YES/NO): YES